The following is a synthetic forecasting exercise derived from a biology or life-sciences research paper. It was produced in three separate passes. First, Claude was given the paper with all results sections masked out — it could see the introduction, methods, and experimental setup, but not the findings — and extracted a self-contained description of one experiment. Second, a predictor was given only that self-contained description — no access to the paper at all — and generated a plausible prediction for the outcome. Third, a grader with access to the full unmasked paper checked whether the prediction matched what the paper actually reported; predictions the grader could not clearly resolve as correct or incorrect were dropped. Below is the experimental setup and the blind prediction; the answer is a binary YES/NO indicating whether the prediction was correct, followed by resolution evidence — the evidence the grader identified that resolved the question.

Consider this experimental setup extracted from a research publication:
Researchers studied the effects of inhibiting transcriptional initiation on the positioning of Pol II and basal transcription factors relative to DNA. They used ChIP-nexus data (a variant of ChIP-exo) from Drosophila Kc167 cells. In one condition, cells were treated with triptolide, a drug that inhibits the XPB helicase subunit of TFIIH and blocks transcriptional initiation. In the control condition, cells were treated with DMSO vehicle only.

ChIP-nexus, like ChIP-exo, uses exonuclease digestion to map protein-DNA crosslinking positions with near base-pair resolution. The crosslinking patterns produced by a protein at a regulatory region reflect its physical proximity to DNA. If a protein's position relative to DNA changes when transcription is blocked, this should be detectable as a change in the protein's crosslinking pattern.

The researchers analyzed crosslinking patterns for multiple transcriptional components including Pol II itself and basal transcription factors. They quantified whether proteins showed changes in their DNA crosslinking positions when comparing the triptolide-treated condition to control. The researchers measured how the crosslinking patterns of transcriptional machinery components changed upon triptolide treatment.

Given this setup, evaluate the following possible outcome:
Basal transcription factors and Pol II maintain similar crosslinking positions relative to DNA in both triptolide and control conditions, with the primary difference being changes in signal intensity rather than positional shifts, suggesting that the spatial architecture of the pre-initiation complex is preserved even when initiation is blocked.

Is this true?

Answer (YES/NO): NO